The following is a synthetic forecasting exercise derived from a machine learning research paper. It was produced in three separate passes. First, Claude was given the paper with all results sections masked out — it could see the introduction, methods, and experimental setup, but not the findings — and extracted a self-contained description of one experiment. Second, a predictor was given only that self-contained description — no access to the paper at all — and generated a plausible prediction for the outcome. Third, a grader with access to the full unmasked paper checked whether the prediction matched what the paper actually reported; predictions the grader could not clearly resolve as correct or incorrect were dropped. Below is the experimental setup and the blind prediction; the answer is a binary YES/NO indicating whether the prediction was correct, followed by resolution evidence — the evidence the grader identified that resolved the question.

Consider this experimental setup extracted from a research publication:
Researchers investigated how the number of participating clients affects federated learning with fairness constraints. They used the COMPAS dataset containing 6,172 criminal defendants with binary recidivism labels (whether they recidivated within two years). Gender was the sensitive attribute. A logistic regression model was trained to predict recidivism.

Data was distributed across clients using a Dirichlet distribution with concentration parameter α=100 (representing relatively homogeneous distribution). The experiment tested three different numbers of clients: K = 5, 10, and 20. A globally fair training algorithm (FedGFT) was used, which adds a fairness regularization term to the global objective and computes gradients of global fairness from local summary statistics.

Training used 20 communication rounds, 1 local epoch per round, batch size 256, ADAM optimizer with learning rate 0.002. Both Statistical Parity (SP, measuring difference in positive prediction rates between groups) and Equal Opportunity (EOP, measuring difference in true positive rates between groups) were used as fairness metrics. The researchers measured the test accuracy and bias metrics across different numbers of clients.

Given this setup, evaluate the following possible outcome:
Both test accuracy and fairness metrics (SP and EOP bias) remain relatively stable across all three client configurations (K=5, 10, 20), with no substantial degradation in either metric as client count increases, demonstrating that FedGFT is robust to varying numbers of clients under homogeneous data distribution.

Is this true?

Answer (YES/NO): YES